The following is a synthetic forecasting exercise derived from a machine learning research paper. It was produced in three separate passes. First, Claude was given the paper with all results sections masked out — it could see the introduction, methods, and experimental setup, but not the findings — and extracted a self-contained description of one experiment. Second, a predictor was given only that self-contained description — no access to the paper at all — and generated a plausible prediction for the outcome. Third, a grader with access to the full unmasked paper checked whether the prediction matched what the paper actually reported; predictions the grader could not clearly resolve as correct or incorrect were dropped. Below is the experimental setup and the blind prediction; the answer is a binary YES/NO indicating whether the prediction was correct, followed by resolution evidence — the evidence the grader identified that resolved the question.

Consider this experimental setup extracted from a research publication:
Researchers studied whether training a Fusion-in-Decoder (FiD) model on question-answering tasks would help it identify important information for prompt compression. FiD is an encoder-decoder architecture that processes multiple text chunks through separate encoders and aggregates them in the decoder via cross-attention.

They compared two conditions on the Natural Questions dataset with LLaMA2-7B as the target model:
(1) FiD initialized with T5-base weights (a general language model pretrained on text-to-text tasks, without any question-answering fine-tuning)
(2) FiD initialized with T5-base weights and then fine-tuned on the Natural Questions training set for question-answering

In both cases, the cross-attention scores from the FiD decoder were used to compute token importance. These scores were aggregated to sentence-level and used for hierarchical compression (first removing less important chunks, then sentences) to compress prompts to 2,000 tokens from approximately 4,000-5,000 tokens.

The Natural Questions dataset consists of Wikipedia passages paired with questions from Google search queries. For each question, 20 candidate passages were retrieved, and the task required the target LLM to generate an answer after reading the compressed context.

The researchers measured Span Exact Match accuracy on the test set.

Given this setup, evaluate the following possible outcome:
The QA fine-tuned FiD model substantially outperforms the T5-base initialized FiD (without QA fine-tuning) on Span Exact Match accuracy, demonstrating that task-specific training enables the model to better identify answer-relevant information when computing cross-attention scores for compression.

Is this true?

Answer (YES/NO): YES